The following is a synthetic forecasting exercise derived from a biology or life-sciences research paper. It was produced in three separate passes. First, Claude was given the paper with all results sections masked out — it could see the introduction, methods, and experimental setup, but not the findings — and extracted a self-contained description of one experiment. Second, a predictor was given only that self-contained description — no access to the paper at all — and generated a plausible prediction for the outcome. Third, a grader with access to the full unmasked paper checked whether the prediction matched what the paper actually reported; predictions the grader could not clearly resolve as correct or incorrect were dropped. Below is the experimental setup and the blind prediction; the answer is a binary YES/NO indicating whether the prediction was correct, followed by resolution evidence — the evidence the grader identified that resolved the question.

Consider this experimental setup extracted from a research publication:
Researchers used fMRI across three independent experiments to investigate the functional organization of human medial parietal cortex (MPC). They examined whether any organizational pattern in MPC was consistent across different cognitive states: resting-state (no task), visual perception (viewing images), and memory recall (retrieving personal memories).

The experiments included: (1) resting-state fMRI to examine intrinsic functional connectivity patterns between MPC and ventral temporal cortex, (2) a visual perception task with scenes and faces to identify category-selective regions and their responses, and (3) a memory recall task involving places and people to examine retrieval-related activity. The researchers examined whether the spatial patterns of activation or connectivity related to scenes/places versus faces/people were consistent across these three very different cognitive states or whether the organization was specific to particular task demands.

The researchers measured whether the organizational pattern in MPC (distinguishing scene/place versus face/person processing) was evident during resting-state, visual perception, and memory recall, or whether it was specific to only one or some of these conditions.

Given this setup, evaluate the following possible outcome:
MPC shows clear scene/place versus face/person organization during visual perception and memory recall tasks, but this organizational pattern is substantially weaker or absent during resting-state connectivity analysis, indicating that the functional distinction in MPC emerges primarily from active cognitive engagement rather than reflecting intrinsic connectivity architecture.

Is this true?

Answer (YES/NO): NO